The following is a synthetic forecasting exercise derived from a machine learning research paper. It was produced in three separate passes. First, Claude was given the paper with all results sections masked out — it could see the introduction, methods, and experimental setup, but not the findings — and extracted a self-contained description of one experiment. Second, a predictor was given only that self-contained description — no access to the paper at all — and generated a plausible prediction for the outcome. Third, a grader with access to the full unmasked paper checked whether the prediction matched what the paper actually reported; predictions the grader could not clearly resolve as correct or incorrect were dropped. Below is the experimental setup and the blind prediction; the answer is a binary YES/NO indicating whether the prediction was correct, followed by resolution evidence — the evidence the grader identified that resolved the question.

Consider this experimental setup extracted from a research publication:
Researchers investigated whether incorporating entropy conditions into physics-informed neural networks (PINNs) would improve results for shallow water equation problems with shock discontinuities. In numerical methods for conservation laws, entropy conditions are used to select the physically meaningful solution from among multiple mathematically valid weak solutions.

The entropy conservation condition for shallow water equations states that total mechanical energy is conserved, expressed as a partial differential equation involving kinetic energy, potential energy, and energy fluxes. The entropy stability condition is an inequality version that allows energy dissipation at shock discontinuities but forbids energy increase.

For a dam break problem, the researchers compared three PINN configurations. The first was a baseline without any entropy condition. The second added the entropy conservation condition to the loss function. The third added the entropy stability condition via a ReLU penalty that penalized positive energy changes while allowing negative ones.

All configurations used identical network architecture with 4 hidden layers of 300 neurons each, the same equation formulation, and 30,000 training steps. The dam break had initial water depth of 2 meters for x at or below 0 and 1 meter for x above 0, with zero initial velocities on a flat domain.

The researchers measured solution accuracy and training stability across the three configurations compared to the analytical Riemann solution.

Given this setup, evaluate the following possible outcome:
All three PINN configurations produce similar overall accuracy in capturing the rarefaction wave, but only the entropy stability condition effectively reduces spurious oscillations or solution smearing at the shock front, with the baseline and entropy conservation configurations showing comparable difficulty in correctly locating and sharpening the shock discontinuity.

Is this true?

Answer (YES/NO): NO